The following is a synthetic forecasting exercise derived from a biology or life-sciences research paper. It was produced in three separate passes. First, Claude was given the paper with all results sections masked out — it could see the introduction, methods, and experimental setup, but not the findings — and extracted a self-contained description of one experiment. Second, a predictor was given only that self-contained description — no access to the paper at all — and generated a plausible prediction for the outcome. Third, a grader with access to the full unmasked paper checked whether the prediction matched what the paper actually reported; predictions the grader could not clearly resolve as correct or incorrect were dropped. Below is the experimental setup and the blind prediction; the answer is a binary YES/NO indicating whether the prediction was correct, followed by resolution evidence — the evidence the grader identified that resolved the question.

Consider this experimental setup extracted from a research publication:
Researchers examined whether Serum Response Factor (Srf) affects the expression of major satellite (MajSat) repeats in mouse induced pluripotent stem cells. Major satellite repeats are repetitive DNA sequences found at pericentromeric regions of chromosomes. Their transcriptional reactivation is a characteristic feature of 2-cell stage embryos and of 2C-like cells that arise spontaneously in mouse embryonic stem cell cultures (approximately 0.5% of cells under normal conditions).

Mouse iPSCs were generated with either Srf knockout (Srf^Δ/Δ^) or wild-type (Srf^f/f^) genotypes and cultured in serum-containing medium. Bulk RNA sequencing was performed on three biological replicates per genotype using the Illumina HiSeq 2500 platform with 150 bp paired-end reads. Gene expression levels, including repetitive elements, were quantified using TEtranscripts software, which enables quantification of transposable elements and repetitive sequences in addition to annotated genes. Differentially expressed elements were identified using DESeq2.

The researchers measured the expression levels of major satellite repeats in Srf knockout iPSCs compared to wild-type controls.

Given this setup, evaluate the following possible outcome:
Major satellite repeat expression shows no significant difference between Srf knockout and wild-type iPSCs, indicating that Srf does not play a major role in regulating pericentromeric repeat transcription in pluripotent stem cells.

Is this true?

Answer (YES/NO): NO